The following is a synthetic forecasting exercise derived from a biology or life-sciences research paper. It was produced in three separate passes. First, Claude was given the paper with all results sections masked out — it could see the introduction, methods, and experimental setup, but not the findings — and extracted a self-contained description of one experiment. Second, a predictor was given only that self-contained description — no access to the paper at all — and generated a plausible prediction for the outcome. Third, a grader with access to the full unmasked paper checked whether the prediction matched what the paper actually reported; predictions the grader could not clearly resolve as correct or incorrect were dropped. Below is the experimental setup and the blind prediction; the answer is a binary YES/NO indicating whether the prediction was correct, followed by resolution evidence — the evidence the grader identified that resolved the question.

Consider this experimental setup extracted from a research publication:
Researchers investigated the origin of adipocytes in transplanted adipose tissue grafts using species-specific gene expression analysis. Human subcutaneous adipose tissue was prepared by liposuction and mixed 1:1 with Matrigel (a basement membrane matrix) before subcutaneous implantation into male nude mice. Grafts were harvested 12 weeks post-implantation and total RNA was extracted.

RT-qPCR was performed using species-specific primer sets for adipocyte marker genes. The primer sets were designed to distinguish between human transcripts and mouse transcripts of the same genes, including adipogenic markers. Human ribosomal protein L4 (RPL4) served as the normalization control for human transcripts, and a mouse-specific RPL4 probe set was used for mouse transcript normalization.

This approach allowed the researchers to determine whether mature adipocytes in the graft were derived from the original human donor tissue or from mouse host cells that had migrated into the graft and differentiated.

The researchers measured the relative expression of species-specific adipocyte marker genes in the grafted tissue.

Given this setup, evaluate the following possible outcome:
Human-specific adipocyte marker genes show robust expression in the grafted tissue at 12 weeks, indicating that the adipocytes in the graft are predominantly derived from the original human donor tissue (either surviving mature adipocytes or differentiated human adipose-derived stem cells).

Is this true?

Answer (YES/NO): NO